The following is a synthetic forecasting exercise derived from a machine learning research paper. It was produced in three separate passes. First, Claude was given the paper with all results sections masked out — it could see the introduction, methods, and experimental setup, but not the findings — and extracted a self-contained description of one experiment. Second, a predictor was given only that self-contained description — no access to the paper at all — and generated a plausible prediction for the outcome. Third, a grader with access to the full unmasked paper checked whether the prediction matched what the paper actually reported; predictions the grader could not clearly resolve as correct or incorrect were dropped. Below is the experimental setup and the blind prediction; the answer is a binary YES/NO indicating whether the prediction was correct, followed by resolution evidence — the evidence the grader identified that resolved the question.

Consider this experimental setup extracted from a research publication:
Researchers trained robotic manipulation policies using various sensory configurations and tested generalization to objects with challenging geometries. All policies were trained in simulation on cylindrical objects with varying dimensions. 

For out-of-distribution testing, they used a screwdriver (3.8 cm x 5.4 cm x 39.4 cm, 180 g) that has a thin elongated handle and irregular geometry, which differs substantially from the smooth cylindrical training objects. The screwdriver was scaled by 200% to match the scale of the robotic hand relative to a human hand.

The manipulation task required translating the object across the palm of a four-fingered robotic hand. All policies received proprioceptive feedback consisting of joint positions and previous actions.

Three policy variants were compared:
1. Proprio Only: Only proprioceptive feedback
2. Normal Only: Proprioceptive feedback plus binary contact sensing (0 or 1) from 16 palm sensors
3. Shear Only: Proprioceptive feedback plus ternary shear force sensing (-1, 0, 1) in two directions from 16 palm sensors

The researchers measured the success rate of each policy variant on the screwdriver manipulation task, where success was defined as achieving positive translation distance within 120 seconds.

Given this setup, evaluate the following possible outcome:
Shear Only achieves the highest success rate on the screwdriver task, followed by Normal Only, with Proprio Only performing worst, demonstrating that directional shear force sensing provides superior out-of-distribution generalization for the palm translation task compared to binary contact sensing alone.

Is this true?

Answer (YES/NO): NO